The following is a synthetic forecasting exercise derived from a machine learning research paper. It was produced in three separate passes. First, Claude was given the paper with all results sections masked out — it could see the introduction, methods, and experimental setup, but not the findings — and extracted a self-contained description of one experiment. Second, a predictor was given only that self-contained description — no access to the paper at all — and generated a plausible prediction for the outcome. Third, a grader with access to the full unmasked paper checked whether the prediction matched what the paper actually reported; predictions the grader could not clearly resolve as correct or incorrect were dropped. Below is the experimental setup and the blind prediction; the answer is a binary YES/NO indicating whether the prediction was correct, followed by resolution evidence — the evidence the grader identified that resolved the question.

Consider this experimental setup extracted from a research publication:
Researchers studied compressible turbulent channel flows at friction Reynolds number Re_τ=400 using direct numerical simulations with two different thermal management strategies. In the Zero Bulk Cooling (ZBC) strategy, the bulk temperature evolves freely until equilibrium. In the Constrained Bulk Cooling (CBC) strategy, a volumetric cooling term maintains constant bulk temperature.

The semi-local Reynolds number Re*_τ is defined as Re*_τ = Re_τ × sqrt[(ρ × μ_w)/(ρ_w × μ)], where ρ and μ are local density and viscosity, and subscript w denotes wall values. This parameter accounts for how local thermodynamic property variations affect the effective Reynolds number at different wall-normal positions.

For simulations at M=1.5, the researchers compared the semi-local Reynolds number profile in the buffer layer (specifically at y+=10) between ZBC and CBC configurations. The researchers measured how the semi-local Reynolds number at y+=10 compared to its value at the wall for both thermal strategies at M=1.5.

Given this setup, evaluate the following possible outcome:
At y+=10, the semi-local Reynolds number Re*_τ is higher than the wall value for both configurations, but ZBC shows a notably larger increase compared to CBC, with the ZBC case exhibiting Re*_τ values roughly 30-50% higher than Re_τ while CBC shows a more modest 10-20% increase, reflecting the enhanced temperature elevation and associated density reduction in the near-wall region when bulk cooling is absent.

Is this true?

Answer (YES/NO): NO